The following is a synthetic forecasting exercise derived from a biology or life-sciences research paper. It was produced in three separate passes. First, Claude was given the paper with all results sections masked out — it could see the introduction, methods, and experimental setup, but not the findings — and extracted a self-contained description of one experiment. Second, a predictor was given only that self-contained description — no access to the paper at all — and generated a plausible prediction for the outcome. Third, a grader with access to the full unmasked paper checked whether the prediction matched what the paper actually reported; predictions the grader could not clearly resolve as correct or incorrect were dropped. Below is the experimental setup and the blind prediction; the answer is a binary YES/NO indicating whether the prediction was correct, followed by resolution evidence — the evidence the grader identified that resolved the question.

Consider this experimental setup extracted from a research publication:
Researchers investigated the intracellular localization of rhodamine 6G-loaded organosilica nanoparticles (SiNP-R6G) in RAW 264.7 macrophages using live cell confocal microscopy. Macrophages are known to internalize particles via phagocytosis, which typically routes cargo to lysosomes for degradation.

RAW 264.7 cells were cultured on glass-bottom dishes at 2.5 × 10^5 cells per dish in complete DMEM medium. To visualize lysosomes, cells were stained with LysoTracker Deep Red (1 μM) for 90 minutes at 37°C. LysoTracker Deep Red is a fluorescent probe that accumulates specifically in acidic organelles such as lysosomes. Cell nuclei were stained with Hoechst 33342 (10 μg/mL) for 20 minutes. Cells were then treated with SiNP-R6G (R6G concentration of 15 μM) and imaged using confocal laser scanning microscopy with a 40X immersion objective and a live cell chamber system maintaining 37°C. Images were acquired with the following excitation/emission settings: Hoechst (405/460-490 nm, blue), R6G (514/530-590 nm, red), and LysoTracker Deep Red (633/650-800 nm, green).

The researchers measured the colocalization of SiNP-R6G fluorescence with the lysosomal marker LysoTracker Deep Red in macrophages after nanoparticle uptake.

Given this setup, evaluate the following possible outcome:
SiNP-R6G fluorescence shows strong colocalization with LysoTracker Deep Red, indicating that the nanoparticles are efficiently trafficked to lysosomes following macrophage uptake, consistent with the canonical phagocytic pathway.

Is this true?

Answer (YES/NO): NO